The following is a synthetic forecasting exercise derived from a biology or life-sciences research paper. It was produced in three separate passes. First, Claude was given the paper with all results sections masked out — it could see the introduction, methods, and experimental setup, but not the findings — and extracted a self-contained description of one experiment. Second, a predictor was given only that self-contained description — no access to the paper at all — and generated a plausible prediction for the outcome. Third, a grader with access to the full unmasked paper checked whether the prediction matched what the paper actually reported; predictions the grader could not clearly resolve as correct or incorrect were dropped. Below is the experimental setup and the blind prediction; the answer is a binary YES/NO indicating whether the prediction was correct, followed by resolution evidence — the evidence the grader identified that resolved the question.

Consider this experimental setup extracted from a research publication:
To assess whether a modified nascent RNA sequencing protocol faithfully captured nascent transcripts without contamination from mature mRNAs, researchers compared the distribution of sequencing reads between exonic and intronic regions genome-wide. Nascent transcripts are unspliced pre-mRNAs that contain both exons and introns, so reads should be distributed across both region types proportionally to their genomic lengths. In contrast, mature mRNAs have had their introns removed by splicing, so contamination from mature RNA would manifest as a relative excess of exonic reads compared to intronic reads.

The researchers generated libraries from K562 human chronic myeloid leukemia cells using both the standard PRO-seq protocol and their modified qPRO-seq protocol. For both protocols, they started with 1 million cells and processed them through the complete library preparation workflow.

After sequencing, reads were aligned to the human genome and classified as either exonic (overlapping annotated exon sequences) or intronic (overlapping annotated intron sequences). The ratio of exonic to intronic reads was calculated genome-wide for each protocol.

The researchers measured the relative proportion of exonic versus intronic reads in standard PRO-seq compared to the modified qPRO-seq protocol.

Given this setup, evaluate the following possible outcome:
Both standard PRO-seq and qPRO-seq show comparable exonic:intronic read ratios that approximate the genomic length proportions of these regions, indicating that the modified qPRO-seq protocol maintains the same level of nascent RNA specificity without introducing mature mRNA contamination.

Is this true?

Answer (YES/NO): YES